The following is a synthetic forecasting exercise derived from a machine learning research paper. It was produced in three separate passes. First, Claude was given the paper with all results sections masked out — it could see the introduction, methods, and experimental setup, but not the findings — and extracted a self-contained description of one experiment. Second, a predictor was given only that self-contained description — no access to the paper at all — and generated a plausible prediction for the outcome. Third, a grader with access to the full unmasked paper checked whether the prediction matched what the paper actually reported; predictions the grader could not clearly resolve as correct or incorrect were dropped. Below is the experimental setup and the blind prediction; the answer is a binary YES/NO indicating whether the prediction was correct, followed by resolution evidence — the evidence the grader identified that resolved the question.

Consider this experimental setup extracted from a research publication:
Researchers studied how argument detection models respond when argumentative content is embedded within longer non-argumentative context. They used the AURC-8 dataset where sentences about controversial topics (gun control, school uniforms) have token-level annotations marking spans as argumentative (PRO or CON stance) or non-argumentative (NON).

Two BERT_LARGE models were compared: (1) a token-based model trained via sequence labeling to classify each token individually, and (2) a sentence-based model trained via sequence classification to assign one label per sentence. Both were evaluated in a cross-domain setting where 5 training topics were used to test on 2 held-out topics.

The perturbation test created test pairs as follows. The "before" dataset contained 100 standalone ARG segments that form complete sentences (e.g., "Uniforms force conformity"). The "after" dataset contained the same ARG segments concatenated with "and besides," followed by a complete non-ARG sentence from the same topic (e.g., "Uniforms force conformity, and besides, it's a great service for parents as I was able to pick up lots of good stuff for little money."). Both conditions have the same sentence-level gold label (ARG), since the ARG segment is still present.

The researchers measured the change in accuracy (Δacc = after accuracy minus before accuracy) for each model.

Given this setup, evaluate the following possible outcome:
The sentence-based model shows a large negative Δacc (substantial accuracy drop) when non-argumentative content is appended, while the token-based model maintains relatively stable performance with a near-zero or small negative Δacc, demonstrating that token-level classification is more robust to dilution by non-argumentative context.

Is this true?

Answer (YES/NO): NO